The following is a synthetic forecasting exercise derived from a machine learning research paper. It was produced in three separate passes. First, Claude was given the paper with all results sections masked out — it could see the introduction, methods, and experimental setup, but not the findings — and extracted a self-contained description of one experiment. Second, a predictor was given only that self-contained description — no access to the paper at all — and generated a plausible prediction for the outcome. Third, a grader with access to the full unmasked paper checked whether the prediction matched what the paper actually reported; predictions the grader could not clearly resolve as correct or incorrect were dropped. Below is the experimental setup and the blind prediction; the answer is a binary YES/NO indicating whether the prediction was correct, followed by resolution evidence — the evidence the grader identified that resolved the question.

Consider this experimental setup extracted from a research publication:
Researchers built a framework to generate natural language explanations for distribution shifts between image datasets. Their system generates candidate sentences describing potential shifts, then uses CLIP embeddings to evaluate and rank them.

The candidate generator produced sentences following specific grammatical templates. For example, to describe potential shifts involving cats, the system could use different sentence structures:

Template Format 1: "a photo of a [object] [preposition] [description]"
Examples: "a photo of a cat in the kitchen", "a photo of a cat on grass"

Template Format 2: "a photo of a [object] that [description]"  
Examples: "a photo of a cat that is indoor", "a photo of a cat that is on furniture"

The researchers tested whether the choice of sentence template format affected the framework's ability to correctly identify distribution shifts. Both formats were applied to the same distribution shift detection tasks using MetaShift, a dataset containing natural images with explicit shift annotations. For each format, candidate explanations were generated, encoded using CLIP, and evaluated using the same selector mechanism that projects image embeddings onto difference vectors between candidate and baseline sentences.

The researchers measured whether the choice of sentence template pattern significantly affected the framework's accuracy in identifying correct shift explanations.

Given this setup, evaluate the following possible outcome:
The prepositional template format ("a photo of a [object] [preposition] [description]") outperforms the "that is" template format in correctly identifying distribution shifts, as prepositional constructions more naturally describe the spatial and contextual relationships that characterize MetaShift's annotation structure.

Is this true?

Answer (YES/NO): NO